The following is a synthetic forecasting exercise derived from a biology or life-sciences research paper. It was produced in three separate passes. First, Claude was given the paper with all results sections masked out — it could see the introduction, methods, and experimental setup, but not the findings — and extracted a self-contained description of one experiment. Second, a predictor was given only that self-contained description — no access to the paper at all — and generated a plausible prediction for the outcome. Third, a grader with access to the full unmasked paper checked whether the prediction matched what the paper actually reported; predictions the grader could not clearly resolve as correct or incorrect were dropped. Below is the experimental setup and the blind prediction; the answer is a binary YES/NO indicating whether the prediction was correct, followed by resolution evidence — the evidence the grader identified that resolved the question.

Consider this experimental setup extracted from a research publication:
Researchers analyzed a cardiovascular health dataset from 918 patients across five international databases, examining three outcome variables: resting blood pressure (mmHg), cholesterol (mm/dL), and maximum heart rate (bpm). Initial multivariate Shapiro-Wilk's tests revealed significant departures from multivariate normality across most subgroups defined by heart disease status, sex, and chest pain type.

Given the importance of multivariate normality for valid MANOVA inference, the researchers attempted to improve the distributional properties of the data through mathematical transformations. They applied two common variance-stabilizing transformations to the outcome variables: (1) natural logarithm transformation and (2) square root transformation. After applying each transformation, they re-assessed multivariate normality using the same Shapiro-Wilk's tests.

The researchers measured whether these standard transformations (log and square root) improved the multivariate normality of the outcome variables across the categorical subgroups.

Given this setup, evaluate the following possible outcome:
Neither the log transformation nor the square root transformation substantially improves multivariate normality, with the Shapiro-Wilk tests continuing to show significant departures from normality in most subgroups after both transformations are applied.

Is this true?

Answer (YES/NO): YES